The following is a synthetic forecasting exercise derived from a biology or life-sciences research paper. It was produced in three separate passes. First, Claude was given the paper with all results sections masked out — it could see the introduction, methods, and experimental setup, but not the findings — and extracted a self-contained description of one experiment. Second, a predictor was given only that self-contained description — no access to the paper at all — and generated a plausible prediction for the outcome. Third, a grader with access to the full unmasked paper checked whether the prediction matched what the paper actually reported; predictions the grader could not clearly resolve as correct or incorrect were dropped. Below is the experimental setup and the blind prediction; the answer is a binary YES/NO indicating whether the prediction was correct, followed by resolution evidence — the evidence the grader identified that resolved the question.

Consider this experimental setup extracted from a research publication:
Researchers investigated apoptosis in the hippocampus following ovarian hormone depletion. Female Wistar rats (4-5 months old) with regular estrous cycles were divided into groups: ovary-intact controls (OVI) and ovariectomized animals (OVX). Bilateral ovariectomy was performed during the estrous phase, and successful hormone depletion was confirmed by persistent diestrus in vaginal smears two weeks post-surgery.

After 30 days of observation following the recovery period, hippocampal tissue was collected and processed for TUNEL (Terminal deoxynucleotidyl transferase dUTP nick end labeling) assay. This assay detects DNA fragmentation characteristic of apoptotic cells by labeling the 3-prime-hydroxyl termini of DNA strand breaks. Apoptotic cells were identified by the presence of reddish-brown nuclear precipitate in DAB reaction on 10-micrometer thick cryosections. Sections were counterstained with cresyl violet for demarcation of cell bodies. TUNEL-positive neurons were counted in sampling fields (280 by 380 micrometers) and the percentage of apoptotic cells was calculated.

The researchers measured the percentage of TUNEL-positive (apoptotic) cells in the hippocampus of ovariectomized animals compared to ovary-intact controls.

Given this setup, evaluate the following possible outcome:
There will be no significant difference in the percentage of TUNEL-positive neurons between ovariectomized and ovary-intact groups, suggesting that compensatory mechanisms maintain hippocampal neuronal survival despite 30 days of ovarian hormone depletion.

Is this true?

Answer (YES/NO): NO